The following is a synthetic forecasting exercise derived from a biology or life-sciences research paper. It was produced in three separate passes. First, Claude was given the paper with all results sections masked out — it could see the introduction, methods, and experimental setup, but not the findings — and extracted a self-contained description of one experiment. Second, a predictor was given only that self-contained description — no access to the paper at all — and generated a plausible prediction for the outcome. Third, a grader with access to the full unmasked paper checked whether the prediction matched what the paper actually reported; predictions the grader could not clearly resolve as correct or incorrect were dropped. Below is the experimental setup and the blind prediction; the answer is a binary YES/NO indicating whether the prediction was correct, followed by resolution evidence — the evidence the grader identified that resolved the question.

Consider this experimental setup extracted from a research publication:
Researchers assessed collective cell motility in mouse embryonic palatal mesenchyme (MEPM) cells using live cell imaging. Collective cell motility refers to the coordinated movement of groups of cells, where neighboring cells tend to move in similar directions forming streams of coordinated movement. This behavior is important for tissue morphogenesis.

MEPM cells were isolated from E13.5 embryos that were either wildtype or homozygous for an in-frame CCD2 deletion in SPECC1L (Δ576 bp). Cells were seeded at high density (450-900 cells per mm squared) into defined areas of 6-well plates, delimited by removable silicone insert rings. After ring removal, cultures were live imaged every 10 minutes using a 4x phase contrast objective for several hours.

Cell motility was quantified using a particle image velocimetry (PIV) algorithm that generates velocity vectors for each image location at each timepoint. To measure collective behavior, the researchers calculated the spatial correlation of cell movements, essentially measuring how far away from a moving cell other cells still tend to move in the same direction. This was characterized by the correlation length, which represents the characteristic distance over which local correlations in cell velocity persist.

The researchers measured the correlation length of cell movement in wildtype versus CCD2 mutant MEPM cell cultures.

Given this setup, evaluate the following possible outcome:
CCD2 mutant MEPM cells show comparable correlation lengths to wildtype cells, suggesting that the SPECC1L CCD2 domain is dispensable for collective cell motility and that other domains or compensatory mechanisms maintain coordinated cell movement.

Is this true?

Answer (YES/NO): NO